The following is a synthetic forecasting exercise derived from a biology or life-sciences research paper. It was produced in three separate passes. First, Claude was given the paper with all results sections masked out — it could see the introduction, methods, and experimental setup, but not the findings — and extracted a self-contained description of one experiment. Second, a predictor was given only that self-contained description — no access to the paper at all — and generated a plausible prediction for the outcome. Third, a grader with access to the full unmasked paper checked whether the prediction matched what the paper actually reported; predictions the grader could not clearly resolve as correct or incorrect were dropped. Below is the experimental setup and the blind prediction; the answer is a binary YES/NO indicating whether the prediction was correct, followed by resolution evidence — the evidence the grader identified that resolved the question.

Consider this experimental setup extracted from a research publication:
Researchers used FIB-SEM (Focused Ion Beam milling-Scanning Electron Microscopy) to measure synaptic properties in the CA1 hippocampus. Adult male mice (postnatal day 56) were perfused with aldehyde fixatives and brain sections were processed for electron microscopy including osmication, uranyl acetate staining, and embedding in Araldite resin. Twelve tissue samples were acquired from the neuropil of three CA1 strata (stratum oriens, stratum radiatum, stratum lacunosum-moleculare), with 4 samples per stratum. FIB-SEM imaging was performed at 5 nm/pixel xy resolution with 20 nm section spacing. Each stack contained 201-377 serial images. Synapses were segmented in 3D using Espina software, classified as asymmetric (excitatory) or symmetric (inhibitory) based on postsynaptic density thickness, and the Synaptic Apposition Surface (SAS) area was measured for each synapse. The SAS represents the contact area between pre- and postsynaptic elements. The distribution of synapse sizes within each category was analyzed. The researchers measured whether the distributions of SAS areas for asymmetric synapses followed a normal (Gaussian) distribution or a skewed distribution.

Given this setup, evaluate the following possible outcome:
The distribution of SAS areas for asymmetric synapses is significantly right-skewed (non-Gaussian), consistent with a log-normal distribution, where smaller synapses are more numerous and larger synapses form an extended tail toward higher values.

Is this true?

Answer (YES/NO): YES